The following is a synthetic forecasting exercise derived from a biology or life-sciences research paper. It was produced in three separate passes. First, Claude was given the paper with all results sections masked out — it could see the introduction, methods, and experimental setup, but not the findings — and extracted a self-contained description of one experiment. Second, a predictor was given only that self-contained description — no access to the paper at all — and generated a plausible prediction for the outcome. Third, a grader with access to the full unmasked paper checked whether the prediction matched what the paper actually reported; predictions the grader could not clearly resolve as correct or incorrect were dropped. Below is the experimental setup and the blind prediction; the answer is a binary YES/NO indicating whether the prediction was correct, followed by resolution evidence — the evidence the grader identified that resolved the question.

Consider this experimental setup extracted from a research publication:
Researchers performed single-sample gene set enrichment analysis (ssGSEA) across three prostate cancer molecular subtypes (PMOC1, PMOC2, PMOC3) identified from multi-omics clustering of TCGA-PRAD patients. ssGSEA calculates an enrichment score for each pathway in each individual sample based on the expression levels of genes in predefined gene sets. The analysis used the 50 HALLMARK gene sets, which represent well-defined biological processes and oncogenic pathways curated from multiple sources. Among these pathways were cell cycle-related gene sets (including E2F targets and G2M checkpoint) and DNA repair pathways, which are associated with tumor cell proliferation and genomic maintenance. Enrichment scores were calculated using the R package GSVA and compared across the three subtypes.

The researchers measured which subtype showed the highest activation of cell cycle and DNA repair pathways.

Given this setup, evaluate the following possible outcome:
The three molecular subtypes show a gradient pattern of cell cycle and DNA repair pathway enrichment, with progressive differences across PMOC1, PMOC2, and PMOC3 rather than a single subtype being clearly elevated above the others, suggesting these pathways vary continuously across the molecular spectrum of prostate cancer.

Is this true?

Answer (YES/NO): NO